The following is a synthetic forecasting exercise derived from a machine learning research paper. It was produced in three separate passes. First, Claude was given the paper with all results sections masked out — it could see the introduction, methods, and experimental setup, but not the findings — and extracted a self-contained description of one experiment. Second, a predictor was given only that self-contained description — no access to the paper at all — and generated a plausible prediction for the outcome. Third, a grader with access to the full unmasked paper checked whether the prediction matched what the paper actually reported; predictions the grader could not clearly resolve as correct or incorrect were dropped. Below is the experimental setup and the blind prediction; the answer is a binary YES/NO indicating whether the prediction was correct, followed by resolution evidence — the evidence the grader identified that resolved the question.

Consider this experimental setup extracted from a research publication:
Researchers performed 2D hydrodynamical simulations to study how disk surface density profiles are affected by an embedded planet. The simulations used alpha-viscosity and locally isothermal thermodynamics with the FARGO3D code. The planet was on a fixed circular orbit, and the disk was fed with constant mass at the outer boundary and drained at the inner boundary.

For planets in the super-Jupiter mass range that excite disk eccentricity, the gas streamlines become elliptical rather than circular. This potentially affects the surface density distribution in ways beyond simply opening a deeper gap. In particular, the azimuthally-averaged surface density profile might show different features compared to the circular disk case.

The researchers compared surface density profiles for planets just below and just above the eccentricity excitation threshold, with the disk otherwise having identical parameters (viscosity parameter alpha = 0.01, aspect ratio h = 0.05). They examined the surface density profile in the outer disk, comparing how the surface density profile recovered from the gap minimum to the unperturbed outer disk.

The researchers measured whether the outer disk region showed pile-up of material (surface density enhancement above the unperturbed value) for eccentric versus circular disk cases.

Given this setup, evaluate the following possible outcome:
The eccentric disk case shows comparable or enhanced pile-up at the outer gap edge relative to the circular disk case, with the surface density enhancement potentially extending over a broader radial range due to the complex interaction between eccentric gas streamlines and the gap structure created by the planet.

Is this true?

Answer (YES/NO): NO